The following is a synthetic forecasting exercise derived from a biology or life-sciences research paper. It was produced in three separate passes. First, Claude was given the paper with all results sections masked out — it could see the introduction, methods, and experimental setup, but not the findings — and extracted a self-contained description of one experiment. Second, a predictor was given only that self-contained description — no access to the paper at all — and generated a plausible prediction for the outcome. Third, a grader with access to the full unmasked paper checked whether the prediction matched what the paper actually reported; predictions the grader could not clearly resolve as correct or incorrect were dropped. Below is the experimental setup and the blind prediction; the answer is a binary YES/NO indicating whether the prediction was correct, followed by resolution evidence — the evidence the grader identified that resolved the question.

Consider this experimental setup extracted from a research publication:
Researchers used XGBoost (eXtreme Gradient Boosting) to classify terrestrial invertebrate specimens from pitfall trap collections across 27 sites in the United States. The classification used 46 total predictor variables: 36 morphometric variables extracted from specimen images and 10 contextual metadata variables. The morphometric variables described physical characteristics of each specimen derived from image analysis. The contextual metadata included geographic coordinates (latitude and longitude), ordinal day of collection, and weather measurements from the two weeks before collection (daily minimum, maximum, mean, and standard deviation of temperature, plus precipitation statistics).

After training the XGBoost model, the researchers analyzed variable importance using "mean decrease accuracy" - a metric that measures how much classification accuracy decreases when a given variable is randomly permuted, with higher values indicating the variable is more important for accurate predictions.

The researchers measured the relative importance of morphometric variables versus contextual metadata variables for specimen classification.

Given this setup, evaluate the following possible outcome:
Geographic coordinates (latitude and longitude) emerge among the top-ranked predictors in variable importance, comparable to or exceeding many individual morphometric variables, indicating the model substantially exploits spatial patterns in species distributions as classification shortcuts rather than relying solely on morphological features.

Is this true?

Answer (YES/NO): YES